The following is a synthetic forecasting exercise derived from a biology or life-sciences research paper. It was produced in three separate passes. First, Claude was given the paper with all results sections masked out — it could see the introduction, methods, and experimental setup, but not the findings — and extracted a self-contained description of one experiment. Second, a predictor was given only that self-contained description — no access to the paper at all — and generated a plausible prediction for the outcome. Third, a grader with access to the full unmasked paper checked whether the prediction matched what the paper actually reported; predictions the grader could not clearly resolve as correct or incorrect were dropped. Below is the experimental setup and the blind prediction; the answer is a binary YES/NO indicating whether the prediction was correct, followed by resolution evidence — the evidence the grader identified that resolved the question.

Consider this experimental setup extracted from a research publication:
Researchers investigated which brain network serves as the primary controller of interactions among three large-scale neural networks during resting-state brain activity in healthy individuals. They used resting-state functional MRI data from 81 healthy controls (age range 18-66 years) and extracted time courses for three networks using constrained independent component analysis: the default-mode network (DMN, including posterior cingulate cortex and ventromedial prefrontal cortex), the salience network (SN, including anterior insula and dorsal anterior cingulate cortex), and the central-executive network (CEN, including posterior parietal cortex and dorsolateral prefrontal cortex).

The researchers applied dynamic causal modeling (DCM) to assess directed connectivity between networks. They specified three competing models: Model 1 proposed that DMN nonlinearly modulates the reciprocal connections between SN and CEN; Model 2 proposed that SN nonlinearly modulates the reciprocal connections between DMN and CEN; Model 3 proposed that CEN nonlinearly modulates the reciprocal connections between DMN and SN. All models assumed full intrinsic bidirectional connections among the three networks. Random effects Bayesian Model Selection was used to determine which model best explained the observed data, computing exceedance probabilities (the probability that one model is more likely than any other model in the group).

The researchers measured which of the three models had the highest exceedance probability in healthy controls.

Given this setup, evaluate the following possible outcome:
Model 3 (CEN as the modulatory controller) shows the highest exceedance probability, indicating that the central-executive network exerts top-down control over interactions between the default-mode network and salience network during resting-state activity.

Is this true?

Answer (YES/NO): NO